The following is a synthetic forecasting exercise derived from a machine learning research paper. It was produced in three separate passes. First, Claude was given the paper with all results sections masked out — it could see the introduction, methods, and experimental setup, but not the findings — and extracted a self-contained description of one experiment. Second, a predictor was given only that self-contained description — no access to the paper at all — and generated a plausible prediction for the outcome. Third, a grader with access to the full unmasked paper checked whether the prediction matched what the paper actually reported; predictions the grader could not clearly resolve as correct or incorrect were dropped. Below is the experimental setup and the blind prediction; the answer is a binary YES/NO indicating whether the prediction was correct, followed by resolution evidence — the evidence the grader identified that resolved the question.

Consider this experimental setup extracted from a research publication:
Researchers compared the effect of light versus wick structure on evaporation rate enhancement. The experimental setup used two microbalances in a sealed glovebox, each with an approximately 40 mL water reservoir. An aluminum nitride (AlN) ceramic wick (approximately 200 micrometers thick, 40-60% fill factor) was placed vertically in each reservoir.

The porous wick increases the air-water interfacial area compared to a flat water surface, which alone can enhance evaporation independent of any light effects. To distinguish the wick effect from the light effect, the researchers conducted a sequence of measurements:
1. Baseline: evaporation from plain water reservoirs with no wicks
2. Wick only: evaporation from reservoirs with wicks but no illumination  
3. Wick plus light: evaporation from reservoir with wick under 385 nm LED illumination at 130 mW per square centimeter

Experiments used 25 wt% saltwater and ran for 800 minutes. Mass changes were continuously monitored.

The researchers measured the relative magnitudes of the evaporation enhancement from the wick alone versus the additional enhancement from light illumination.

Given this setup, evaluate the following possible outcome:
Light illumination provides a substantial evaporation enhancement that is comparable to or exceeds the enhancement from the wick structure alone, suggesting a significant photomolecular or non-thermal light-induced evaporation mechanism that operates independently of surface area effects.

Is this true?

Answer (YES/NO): YES